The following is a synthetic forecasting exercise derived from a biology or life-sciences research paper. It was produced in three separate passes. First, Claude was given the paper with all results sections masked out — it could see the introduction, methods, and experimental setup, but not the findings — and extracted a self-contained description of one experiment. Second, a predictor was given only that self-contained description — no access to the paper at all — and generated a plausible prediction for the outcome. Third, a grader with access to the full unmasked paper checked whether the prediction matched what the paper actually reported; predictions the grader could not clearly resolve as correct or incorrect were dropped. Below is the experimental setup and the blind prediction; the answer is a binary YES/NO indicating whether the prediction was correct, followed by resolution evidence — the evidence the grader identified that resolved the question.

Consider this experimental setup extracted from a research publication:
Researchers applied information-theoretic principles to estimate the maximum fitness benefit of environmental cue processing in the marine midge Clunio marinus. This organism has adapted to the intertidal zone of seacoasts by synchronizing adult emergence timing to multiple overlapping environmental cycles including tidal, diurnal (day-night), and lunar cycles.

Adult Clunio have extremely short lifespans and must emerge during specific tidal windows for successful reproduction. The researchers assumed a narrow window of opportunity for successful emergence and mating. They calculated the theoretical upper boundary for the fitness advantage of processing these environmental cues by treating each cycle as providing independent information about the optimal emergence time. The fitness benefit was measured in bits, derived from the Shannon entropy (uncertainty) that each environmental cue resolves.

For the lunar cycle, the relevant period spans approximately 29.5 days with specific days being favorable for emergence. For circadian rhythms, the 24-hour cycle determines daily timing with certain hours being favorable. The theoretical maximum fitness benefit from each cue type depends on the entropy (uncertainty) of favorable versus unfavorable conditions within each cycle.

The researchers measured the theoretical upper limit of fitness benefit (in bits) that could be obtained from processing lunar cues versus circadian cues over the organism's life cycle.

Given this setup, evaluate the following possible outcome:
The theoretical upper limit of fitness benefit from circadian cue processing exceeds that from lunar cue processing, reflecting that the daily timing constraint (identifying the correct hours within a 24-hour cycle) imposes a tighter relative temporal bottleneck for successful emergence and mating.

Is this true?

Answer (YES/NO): NO